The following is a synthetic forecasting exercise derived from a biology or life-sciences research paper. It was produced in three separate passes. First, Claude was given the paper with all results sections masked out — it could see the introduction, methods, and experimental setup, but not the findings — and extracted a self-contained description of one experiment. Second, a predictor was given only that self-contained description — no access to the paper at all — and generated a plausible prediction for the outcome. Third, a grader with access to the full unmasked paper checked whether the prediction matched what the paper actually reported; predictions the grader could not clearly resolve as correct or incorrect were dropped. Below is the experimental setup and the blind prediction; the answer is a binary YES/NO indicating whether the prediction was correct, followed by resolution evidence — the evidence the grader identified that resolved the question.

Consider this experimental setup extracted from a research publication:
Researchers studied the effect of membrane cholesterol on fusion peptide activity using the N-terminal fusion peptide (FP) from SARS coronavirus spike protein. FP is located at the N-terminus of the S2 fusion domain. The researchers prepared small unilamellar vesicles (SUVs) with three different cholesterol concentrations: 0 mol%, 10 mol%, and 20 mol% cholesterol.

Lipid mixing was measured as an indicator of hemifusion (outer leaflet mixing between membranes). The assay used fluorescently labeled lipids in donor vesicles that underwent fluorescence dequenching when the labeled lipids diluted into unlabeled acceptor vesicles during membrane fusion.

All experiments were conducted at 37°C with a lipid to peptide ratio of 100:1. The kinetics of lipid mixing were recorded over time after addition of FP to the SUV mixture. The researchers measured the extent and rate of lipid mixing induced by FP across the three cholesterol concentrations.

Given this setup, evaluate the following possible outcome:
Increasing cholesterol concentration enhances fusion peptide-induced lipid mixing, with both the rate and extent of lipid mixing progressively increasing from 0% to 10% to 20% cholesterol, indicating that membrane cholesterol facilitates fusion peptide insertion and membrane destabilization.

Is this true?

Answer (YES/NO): YES